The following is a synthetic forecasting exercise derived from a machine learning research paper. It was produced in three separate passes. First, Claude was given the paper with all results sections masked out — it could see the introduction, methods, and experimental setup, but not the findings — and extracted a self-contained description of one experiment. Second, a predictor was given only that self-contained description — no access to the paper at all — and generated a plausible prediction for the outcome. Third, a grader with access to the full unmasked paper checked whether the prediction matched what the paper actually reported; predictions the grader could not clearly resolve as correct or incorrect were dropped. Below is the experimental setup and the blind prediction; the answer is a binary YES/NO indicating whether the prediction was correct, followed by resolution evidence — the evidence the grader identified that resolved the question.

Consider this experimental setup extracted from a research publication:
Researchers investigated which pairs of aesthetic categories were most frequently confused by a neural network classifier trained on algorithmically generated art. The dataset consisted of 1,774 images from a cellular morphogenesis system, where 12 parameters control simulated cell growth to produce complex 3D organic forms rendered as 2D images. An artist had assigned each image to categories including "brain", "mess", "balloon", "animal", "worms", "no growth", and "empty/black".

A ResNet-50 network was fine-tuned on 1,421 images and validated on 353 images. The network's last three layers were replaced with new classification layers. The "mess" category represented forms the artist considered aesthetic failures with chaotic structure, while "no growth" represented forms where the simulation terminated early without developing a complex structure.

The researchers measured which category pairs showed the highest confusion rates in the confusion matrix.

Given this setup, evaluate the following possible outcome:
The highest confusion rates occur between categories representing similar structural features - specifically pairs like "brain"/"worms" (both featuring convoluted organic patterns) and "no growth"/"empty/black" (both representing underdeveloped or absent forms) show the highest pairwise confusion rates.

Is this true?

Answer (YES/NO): NO